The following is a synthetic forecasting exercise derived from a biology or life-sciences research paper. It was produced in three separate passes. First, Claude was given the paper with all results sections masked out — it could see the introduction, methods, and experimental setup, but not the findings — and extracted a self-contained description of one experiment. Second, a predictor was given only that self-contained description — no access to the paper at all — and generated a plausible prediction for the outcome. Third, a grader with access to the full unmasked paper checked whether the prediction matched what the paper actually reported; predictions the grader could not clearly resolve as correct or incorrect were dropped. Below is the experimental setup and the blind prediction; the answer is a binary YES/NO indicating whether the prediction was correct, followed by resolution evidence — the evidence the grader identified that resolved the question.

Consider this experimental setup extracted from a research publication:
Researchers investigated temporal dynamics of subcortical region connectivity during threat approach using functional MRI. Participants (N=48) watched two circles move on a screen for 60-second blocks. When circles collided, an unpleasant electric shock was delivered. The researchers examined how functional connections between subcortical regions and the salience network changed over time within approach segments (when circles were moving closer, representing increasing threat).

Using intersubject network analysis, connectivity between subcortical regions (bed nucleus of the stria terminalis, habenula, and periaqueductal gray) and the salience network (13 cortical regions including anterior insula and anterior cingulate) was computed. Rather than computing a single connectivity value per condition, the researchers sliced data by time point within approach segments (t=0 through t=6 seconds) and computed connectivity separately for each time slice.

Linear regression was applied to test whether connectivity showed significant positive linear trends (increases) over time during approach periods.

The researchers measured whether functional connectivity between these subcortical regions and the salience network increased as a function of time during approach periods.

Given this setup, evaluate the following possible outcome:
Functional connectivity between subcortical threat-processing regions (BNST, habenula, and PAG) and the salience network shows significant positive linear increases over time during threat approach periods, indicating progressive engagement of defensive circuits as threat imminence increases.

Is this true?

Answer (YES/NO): NO